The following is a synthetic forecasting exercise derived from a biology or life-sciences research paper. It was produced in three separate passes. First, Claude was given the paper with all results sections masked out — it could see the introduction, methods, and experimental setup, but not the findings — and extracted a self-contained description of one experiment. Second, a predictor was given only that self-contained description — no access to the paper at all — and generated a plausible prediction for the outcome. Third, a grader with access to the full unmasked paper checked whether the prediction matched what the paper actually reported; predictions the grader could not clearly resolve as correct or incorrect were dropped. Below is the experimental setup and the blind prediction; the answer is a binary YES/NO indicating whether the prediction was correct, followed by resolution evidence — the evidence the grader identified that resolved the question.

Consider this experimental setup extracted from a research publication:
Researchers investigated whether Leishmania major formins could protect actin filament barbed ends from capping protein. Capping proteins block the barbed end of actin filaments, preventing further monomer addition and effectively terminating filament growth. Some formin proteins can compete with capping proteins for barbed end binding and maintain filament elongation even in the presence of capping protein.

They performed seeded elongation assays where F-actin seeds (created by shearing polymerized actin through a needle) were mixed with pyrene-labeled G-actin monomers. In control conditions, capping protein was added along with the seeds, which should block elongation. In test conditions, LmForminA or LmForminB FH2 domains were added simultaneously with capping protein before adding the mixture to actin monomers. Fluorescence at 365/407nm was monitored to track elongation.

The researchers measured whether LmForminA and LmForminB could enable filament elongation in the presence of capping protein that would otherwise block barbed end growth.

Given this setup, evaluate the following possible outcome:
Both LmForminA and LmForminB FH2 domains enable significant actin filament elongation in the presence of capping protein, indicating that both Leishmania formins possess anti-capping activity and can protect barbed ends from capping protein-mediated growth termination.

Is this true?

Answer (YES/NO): YES